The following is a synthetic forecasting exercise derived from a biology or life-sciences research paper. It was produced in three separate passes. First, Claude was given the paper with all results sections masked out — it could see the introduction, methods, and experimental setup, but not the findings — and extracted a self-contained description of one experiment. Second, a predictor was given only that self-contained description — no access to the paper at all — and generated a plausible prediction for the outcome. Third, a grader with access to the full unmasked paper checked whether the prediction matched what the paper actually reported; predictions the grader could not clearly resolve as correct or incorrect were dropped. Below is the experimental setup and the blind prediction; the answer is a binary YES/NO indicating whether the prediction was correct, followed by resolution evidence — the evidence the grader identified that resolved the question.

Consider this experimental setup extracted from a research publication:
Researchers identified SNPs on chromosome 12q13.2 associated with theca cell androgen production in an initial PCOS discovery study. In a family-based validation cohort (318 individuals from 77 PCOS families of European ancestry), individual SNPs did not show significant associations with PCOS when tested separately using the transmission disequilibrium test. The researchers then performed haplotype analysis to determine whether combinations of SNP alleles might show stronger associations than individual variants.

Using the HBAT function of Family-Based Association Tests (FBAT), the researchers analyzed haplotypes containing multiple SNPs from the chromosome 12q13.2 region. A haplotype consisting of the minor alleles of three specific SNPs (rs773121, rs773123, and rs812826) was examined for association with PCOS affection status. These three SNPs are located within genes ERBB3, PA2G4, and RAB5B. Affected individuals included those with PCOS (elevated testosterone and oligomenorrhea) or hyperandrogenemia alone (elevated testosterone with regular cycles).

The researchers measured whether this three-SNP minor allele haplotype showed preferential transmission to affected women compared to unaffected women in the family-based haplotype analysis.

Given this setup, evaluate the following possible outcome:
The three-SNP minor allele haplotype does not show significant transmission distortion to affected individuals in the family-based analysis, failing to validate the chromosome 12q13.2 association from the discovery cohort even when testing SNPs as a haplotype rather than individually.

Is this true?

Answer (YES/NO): NO